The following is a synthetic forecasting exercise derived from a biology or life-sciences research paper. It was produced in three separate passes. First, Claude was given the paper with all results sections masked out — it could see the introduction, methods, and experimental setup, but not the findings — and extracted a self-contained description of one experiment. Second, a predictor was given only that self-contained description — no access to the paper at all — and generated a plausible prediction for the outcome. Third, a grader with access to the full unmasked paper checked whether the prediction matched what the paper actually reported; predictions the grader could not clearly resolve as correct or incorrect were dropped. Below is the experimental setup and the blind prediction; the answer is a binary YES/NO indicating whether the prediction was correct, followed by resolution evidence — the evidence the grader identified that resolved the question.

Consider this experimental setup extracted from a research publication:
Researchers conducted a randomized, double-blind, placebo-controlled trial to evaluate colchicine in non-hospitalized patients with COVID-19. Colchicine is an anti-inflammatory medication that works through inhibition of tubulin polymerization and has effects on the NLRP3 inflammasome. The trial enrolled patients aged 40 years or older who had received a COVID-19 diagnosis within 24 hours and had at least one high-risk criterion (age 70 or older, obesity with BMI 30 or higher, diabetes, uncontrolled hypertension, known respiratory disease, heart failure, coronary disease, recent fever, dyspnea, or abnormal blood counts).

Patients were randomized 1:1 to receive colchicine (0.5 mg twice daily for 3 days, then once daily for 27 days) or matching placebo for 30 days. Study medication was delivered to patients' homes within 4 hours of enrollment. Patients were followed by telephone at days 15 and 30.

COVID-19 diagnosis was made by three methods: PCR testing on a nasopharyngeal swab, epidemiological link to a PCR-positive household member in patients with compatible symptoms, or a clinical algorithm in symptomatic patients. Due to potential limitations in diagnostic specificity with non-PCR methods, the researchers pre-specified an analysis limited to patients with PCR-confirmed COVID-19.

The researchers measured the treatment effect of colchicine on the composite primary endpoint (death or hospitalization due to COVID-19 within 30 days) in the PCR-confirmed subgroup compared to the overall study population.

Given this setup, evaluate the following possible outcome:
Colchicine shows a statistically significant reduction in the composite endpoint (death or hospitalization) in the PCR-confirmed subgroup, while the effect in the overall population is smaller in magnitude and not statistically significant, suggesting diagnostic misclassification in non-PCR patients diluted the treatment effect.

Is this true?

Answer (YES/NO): YES